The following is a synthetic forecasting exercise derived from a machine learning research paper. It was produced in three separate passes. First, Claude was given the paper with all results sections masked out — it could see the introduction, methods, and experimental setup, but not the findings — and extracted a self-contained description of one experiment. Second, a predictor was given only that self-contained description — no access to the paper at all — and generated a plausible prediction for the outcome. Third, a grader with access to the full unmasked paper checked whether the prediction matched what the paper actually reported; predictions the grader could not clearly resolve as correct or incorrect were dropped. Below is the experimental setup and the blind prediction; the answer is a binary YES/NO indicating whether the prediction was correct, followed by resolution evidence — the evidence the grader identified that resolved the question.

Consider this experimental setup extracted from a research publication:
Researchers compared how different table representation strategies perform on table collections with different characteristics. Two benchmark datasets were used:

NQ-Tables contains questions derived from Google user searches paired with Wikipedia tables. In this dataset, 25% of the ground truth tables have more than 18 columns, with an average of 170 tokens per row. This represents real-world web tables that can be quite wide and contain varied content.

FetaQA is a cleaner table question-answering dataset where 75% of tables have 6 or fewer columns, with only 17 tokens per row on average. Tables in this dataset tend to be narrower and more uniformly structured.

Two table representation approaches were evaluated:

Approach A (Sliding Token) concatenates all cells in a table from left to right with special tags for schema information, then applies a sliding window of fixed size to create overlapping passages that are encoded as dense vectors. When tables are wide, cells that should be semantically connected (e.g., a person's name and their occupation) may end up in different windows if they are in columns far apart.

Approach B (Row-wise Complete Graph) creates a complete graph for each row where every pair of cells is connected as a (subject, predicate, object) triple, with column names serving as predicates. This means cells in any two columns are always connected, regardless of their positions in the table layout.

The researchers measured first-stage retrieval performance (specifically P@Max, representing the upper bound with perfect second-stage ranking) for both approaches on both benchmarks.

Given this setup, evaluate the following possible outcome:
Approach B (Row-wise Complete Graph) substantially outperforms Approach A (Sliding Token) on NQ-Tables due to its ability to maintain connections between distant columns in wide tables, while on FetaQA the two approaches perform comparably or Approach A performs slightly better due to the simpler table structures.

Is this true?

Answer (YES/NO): YES